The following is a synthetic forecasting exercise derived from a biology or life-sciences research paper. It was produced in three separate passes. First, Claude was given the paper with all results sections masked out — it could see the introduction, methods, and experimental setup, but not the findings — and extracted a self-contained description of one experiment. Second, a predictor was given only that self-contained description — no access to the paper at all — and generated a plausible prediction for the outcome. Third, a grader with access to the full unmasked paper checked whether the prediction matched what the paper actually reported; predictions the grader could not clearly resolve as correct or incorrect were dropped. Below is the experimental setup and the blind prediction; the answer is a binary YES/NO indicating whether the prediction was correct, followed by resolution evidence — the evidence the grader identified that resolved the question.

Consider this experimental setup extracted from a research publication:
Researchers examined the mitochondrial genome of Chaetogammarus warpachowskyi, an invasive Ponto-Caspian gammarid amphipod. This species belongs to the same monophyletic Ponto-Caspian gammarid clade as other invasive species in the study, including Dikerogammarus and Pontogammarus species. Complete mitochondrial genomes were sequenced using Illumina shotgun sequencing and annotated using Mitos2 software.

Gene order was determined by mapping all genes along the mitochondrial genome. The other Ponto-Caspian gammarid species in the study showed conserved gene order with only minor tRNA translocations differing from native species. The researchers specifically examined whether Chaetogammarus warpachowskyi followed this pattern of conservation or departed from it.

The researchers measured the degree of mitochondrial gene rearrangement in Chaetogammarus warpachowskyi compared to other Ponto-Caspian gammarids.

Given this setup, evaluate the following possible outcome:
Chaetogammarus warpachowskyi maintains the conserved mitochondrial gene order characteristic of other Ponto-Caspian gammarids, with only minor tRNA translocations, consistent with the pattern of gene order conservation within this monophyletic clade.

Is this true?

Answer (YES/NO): NO